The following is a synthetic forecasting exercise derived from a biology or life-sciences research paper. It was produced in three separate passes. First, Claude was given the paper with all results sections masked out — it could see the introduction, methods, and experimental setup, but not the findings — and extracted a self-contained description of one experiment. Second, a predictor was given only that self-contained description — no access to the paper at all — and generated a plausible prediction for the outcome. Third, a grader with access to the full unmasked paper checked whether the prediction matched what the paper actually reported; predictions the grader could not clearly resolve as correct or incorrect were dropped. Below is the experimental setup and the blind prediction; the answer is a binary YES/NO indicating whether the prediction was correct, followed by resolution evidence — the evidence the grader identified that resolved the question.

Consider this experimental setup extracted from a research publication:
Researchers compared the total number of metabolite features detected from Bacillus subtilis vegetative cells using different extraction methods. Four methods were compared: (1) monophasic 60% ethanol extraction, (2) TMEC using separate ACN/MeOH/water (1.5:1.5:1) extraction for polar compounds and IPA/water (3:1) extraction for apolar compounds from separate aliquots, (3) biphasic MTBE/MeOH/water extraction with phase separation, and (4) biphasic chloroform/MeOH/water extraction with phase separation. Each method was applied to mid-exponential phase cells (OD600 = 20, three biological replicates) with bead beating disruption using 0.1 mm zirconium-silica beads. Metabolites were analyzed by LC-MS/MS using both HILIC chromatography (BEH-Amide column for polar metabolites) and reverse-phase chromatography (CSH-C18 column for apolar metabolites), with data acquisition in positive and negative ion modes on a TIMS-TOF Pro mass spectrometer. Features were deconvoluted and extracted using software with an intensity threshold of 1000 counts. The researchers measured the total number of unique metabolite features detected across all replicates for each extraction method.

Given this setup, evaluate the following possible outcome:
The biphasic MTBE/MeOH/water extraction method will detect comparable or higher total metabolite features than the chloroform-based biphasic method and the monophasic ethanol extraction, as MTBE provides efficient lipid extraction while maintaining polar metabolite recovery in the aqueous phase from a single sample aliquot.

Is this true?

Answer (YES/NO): YES